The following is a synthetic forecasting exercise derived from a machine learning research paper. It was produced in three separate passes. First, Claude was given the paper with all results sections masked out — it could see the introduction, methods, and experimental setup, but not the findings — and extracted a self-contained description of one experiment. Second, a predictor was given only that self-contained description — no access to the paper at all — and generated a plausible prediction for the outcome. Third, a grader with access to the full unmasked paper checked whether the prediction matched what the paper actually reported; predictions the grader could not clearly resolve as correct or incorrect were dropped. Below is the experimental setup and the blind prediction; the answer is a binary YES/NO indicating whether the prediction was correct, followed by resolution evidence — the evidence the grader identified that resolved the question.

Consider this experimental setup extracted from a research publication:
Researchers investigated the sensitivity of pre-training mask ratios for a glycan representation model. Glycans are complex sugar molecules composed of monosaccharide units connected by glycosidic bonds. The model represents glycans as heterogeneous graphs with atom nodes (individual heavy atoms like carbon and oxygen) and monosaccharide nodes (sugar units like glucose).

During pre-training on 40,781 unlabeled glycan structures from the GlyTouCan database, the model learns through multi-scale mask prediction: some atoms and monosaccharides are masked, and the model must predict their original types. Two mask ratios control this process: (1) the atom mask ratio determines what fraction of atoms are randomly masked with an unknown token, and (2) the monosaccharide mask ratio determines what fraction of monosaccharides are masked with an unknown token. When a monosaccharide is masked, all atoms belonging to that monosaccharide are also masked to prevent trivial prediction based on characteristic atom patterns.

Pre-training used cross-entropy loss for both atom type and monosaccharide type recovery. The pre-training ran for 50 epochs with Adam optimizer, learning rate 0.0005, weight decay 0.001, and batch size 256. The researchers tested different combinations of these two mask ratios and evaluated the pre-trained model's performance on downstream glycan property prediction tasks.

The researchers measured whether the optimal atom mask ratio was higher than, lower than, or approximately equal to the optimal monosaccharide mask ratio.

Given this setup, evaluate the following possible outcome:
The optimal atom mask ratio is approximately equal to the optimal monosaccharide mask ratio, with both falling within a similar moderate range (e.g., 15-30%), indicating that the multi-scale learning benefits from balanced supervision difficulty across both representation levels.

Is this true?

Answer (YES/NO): NO